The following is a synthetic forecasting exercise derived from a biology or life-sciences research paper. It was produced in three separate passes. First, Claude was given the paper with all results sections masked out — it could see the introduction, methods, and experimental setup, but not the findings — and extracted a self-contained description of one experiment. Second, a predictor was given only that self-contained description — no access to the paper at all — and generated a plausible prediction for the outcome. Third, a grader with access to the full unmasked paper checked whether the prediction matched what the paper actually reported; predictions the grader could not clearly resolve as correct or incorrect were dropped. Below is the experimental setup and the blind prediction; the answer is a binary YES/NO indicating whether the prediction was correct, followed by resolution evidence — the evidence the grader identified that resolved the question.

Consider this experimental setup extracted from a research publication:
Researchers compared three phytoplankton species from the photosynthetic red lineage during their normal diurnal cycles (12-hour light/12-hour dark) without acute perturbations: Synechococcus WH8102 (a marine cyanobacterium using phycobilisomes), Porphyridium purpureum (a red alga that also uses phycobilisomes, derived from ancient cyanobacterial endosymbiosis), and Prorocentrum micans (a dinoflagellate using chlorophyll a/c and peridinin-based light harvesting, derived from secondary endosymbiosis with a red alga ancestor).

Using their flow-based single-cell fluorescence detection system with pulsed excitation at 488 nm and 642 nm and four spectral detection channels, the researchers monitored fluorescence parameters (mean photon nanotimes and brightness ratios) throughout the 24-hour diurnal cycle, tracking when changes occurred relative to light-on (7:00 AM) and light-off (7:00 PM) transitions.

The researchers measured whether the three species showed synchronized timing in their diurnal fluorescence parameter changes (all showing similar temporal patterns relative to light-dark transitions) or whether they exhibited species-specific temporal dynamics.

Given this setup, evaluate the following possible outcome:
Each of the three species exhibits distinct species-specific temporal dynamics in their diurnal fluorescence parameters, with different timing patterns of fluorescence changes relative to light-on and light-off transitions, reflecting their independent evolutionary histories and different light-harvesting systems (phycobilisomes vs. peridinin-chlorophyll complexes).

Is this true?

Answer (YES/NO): YES